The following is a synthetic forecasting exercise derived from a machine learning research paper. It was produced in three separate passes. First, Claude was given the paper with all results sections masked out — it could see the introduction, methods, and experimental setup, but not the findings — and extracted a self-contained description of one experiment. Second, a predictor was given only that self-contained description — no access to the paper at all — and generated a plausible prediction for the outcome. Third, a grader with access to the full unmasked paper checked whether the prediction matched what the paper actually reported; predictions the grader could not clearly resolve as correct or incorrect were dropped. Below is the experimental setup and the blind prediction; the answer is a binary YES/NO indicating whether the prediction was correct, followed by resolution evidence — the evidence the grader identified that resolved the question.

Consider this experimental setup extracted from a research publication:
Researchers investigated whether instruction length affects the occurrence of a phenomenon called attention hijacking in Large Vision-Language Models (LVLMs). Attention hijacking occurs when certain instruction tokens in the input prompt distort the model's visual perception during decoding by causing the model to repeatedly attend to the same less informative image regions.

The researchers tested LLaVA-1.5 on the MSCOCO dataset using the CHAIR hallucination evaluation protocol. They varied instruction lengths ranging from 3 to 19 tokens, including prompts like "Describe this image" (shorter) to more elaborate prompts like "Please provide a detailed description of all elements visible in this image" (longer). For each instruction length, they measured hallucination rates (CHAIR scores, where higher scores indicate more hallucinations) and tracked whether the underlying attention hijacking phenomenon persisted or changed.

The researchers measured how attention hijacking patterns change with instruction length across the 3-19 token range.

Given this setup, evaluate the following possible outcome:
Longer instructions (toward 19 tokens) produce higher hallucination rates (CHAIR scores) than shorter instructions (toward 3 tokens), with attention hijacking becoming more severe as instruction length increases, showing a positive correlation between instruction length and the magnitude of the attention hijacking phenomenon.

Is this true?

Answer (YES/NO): NO